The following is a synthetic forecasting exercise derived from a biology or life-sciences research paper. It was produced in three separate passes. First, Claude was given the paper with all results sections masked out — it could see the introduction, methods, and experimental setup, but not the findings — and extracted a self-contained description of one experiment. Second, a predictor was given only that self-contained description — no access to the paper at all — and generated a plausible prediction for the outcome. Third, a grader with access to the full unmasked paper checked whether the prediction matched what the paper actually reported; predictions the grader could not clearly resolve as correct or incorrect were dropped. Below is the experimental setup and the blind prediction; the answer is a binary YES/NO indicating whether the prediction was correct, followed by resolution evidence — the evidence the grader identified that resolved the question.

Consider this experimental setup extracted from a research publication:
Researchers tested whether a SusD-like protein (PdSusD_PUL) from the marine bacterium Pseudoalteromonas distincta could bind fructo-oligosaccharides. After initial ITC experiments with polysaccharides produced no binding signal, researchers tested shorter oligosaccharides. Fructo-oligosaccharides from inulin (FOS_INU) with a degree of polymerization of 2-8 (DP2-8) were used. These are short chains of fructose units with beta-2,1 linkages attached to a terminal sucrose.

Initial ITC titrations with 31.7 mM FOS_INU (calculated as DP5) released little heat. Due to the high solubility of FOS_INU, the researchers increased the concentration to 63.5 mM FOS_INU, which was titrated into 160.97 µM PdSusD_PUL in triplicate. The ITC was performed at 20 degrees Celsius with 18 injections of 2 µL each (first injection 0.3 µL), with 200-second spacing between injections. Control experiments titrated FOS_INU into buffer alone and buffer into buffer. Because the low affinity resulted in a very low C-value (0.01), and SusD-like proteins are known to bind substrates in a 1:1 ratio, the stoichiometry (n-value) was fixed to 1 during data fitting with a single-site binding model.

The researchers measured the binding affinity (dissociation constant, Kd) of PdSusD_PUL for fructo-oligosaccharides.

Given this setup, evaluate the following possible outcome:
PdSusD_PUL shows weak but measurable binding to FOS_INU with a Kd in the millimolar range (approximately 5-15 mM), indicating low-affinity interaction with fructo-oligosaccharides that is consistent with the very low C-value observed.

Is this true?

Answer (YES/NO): NO